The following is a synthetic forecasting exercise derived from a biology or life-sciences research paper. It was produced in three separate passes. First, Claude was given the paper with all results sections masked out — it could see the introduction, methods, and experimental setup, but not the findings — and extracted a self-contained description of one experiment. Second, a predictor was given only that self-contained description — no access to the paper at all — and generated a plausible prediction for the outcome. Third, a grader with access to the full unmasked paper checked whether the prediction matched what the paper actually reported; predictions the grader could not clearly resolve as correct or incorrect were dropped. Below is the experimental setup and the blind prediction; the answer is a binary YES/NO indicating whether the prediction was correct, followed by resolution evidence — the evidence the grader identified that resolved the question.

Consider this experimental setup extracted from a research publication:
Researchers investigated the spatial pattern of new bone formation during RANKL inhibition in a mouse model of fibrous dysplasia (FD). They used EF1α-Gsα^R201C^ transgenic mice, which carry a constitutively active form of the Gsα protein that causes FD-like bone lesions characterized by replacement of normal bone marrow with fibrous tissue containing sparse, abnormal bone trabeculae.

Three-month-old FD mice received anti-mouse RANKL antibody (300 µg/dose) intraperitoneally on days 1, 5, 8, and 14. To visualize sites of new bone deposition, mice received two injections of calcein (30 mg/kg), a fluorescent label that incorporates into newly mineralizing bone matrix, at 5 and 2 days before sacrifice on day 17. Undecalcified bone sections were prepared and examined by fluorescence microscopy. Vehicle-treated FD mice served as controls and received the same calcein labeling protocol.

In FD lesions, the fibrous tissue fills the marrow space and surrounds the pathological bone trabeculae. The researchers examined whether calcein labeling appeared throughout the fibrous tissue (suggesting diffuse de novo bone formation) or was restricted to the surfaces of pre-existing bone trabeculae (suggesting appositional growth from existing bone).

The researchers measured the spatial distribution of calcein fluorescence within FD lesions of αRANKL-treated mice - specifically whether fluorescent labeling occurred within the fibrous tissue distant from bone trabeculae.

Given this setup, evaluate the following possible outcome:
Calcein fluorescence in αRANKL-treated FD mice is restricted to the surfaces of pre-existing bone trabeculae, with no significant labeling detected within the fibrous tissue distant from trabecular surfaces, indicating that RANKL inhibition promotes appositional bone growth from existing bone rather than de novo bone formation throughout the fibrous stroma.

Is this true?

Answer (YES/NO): YES